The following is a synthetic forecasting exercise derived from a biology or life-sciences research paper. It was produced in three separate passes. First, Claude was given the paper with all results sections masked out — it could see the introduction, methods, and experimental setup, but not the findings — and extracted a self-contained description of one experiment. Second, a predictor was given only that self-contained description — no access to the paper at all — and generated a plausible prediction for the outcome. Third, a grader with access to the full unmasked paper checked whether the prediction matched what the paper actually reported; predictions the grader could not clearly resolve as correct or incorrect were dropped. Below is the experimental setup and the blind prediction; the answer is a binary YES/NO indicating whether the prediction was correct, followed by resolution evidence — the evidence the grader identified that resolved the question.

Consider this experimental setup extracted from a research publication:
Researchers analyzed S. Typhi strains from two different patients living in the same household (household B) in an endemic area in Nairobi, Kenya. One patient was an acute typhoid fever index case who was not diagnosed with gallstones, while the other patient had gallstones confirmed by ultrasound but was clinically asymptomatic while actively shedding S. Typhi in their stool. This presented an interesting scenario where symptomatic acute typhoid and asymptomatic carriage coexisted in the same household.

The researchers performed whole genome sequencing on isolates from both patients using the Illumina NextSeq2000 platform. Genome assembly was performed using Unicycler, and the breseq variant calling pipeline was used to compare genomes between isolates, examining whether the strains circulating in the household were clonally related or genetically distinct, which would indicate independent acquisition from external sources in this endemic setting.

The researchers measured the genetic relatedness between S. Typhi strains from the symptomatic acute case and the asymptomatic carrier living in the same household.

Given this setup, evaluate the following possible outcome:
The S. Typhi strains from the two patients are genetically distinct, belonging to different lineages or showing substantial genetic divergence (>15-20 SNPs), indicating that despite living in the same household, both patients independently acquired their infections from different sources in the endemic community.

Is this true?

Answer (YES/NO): NO